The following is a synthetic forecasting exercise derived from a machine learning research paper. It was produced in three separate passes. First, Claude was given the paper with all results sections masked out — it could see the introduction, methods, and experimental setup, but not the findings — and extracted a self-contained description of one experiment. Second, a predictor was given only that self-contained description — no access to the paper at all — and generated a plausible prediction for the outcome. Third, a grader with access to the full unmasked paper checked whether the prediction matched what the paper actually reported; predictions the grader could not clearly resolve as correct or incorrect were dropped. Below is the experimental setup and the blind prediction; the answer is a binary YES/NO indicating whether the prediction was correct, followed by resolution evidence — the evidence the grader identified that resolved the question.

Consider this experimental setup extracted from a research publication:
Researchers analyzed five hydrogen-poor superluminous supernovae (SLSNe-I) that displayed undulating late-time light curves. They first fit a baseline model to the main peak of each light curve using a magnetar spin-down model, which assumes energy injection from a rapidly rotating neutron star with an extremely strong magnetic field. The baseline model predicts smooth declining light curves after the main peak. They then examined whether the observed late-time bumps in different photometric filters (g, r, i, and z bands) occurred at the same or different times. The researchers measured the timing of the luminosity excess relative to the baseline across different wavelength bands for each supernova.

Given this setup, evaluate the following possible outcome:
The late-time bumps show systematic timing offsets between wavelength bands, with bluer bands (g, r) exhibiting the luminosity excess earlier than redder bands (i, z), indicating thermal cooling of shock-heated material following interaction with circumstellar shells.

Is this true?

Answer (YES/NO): NO